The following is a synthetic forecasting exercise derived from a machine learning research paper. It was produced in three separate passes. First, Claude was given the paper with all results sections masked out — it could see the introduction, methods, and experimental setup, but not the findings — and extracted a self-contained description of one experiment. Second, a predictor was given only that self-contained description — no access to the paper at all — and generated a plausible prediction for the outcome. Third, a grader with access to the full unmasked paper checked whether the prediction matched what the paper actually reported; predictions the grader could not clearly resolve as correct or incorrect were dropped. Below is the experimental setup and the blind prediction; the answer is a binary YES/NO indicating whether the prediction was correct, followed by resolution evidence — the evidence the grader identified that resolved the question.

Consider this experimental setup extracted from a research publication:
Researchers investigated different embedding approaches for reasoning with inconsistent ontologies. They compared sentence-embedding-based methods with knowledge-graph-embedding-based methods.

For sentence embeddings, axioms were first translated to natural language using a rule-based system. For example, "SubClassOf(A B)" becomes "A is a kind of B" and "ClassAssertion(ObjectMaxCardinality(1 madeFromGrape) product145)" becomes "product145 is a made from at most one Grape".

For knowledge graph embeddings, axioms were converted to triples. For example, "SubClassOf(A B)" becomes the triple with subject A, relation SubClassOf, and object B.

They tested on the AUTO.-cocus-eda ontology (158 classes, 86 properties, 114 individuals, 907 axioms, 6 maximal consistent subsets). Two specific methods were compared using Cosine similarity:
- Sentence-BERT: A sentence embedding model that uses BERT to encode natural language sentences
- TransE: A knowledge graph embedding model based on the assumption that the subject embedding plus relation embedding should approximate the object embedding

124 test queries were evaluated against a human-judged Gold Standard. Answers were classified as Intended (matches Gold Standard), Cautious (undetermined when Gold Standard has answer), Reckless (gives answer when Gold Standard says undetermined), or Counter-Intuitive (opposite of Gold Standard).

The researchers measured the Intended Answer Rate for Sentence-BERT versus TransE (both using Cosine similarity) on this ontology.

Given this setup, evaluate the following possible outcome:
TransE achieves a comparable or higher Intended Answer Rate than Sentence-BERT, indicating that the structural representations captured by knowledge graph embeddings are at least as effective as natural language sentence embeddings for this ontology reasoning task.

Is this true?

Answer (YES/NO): NO